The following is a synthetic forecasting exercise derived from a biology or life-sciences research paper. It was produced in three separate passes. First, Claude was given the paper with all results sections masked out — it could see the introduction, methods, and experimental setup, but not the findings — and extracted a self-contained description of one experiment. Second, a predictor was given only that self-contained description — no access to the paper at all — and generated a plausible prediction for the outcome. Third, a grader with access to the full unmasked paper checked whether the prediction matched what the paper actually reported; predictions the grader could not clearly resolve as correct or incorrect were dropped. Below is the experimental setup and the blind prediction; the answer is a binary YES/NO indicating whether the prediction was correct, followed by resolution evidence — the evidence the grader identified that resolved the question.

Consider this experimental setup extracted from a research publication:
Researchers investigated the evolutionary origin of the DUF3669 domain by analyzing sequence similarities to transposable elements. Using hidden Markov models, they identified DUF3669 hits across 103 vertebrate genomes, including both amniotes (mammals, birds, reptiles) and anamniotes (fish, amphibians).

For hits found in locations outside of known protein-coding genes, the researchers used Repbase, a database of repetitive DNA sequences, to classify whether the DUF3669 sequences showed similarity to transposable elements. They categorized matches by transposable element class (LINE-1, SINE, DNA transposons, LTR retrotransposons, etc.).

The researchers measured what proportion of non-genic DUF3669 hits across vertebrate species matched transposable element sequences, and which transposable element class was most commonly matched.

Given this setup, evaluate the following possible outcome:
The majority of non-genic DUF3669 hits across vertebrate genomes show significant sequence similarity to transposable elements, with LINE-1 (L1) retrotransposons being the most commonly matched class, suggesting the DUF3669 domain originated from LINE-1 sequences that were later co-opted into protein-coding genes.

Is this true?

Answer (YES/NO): YES